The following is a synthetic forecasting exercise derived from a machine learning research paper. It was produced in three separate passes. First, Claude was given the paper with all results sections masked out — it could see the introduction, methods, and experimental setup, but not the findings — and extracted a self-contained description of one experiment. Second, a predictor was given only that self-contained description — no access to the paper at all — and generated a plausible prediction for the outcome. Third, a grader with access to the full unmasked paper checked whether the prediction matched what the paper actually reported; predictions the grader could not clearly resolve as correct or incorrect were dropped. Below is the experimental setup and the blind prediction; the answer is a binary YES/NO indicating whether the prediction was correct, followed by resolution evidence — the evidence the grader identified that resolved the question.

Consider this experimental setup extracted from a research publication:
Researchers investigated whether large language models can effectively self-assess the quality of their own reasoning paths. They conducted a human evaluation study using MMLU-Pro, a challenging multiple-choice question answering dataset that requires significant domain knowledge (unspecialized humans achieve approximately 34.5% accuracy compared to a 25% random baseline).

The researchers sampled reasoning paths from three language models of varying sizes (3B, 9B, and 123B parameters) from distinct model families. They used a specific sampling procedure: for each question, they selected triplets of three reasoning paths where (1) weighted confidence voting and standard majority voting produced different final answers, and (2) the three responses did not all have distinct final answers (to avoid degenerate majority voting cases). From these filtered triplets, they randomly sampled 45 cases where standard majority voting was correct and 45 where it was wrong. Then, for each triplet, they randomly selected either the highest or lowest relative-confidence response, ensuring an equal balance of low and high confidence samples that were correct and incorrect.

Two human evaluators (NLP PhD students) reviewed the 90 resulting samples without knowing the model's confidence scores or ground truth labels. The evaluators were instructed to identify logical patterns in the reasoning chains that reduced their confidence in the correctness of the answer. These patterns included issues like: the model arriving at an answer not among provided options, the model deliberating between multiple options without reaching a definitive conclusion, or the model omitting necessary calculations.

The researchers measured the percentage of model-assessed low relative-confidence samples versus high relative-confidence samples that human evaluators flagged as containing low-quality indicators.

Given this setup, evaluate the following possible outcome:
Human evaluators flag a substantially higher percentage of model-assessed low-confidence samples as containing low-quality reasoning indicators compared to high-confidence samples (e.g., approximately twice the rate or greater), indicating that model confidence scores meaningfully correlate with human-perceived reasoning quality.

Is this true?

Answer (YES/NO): YES